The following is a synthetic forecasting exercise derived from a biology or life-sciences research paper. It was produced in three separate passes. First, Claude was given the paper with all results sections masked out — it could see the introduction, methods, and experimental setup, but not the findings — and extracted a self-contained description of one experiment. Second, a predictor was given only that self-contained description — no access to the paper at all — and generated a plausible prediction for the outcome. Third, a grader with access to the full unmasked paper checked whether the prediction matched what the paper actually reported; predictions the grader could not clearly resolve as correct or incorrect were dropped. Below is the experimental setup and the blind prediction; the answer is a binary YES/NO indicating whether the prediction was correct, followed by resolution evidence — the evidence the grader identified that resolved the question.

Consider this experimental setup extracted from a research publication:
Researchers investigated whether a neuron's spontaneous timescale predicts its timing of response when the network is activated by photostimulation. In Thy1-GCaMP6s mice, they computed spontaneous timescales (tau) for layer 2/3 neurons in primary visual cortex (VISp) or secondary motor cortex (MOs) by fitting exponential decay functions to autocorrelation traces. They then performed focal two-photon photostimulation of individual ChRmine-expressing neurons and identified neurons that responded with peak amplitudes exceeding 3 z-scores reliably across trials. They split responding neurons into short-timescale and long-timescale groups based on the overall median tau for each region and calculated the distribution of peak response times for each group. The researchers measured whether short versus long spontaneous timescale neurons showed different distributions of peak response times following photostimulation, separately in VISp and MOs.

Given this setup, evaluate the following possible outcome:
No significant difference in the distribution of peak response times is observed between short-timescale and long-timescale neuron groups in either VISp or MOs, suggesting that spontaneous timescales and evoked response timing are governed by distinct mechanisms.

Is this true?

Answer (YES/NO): NO